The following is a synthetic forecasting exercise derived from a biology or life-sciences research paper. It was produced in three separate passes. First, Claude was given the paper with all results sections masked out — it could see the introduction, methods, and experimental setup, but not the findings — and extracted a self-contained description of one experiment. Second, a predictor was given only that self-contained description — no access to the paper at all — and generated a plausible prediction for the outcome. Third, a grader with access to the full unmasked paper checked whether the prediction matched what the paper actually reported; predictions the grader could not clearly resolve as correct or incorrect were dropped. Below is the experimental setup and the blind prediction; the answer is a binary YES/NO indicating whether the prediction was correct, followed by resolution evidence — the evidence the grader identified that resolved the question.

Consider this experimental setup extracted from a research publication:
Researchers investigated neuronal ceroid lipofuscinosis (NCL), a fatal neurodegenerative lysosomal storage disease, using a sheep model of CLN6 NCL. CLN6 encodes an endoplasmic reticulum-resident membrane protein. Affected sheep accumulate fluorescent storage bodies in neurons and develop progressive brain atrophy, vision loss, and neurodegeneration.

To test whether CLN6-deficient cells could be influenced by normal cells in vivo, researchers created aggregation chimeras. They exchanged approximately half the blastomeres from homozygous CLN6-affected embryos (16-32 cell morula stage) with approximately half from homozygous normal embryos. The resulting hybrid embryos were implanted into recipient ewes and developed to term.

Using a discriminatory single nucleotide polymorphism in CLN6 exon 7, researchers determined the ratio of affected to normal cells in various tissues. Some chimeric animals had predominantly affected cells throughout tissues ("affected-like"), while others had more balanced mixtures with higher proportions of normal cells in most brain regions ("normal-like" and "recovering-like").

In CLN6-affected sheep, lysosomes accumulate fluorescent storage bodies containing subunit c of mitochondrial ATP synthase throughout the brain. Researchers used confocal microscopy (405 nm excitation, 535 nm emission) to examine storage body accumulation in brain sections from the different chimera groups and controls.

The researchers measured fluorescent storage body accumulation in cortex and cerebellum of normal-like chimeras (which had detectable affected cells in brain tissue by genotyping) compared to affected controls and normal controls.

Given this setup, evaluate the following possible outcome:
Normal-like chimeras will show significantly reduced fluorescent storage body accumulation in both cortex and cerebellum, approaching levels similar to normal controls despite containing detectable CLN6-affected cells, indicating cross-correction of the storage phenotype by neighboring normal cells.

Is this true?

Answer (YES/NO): NO